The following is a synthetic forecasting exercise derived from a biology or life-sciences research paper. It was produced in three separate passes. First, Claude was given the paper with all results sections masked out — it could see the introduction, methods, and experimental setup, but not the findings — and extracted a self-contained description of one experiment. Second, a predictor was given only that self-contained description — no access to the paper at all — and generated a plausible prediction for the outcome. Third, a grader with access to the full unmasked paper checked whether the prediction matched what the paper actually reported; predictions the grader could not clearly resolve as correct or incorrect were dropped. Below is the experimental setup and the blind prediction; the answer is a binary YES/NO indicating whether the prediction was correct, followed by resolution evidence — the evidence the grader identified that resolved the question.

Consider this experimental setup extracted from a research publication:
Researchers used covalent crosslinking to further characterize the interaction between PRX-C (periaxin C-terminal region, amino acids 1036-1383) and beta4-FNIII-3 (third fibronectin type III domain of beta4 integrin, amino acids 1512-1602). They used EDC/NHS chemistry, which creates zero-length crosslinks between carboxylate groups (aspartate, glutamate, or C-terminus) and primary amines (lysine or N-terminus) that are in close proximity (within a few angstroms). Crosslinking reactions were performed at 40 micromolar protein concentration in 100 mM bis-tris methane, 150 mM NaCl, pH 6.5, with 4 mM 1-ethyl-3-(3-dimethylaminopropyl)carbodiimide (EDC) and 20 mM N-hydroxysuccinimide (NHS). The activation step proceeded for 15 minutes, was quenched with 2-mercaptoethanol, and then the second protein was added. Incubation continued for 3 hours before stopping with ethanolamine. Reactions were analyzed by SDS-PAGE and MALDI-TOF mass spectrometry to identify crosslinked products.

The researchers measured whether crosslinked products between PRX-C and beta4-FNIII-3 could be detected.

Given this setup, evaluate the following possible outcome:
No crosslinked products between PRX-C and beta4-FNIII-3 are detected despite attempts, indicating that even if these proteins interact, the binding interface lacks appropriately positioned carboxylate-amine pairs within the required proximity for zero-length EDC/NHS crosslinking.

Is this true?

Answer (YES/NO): NO